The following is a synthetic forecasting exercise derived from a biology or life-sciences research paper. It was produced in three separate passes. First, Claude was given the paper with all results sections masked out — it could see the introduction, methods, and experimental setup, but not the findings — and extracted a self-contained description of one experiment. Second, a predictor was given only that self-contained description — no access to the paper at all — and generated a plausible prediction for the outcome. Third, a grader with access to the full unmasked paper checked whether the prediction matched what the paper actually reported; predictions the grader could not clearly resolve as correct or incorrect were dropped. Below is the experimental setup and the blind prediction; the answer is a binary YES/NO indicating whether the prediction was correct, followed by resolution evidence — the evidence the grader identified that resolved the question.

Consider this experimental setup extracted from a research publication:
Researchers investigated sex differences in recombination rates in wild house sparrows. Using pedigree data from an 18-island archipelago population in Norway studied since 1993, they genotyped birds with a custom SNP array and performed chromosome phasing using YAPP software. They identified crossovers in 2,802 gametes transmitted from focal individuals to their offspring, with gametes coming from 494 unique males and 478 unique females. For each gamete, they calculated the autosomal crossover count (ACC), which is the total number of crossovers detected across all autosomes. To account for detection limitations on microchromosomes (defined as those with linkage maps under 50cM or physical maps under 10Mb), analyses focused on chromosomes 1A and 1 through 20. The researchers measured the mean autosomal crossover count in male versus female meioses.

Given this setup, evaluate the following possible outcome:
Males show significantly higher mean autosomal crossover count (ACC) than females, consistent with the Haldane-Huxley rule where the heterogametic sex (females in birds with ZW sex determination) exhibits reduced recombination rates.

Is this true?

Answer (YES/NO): NO